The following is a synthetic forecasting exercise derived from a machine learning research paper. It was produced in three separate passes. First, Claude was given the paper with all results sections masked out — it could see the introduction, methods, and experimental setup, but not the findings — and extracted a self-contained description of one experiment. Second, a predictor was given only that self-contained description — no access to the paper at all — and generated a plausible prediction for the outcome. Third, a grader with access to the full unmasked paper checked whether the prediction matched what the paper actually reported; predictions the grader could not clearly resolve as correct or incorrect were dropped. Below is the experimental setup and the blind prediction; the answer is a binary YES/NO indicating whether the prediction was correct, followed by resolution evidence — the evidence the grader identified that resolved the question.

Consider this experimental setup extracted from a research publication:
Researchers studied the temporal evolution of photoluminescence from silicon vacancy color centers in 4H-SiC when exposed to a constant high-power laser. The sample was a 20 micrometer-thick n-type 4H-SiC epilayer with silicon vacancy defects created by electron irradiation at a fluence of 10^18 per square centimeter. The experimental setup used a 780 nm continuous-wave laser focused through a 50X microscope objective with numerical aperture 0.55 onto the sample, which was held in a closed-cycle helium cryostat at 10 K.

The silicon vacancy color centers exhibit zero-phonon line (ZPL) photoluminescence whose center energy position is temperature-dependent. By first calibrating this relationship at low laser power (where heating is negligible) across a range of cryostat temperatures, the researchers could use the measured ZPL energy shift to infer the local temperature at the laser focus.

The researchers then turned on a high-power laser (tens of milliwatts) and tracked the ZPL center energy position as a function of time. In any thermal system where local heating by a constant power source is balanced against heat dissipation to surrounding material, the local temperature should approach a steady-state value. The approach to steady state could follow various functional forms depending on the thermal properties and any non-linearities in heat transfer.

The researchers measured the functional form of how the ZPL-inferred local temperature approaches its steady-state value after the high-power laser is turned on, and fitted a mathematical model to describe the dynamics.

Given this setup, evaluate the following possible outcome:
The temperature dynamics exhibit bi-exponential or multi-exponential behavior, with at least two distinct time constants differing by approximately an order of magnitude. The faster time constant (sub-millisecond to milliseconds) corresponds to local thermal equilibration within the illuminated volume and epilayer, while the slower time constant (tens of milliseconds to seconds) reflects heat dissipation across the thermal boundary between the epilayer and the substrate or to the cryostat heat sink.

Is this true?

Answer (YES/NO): NO